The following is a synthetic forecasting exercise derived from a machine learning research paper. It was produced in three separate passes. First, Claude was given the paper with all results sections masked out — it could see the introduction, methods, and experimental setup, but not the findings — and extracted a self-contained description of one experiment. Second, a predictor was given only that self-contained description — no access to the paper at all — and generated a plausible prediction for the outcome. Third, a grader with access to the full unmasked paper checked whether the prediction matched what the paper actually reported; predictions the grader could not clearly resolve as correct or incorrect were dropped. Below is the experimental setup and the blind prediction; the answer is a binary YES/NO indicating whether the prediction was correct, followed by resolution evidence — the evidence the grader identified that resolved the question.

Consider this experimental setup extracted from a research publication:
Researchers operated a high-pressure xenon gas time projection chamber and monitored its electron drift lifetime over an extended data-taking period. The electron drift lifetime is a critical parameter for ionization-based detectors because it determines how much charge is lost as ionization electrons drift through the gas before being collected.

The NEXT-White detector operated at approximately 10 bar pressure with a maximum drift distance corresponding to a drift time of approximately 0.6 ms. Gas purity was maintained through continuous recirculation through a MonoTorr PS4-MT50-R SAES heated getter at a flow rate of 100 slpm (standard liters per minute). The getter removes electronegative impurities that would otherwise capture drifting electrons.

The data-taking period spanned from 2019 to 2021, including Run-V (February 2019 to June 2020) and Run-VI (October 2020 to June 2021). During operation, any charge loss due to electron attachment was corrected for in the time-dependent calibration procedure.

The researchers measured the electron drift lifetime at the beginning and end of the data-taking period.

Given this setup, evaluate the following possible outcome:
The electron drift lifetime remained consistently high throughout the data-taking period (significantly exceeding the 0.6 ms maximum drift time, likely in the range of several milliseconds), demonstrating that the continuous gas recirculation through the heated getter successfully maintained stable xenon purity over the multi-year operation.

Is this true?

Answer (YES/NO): NO